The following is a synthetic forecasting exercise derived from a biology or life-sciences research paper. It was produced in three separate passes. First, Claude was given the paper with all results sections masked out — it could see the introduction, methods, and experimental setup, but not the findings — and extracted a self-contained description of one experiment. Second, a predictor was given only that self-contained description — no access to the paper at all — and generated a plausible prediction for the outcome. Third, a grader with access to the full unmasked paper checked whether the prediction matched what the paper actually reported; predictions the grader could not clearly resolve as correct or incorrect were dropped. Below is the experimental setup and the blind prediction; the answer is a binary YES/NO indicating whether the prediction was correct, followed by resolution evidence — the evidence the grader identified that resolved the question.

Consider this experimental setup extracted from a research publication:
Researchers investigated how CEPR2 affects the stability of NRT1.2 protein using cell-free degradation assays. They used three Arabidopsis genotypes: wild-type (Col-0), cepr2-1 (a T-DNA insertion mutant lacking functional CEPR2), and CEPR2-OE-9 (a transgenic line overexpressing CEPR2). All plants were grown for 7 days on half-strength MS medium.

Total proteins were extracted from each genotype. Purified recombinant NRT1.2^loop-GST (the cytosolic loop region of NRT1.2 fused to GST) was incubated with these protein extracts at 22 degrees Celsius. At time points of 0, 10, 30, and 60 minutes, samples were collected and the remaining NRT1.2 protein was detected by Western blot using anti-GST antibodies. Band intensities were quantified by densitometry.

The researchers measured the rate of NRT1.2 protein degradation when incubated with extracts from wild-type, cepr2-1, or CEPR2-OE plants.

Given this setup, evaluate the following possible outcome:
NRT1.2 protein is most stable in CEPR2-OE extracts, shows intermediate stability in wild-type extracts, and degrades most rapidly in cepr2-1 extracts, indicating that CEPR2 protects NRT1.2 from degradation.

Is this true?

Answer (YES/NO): NO